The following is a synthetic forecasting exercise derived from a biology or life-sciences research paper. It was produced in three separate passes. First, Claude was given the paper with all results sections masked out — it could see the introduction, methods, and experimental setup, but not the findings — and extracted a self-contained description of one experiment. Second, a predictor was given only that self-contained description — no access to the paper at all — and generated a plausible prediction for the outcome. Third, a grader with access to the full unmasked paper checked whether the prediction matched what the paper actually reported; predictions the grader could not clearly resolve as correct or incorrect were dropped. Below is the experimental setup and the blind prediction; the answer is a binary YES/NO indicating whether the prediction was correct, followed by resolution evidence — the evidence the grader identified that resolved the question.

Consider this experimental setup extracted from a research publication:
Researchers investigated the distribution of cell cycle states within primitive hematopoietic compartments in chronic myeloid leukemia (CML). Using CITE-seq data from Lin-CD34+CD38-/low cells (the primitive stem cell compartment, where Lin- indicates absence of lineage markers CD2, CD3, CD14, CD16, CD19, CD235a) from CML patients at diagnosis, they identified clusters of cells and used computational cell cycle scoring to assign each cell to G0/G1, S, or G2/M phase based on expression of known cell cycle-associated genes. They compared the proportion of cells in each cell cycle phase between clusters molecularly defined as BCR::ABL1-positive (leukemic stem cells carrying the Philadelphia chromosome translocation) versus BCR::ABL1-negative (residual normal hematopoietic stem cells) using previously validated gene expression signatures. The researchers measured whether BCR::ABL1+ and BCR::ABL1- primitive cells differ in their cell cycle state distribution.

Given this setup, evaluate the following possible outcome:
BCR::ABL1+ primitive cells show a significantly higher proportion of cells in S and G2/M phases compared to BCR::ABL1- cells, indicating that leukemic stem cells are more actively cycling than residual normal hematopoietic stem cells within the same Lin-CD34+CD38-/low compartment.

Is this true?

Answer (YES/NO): NO